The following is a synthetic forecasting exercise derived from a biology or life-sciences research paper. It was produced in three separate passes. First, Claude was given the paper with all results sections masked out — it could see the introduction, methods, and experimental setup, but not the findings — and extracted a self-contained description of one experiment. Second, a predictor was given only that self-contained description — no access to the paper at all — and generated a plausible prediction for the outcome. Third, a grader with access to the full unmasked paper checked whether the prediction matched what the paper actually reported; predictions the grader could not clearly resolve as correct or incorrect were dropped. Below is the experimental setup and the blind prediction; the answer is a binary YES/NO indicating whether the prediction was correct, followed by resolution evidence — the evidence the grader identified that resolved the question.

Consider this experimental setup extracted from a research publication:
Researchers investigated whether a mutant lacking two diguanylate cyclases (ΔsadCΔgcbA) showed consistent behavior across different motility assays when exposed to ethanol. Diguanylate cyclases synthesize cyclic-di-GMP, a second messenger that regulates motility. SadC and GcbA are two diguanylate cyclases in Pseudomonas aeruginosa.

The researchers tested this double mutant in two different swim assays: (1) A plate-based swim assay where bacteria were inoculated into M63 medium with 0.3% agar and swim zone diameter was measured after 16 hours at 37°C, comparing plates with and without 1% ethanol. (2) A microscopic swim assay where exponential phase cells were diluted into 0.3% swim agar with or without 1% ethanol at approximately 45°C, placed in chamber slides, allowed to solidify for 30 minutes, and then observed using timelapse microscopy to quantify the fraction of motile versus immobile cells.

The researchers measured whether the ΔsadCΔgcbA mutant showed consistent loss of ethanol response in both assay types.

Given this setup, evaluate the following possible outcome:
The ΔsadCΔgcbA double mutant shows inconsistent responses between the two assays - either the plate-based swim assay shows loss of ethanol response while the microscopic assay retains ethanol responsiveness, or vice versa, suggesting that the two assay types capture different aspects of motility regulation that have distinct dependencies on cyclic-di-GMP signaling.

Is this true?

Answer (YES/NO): YES